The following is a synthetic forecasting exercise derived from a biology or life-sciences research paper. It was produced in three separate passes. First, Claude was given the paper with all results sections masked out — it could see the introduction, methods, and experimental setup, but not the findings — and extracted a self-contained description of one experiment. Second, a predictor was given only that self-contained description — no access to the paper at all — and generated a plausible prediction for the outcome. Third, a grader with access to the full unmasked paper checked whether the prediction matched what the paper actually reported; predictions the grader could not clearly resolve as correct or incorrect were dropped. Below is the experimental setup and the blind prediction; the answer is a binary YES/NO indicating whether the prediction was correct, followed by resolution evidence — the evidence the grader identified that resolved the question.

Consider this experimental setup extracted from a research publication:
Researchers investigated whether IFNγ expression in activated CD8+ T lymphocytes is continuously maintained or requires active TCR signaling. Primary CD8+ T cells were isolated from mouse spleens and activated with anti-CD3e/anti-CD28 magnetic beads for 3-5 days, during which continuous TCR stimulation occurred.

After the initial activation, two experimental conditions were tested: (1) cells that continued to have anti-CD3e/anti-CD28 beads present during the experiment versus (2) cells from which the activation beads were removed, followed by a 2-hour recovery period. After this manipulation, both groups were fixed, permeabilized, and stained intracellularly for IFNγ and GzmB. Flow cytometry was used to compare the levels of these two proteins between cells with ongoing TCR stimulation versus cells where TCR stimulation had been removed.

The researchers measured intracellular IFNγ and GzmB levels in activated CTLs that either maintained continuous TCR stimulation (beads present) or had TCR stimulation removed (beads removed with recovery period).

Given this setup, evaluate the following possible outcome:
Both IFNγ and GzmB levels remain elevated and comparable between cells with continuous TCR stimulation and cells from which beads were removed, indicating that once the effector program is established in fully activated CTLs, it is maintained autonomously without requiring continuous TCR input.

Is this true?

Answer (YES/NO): NO